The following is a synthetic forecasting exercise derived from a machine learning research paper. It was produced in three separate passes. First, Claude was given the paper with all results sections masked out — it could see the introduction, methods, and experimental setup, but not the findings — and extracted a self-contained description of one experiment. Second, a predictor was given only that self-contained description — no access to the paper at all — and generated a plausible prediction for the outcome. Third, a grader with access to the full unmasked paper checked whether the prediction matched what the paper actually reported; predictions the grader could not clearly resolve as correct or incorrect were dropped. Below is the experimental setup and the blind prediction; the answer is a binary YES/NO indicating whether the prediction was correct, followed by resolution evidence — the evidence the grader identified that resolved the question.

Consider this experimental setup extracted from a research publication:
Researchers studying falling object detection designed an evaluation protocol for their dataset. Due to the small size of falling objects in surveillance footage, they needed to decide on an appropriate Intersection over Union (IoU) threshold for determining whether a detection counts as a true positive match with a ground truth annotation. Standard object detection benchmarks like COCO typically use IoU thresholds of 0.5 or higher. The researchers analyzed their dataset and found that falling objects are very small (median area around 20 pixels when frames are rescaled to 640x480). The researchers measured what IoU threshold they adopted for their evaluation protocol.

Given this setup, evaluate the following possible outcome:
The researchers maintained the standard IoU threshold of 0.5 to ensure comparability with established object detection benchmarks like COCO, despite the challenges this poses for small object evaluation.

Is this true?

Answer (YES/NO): NO